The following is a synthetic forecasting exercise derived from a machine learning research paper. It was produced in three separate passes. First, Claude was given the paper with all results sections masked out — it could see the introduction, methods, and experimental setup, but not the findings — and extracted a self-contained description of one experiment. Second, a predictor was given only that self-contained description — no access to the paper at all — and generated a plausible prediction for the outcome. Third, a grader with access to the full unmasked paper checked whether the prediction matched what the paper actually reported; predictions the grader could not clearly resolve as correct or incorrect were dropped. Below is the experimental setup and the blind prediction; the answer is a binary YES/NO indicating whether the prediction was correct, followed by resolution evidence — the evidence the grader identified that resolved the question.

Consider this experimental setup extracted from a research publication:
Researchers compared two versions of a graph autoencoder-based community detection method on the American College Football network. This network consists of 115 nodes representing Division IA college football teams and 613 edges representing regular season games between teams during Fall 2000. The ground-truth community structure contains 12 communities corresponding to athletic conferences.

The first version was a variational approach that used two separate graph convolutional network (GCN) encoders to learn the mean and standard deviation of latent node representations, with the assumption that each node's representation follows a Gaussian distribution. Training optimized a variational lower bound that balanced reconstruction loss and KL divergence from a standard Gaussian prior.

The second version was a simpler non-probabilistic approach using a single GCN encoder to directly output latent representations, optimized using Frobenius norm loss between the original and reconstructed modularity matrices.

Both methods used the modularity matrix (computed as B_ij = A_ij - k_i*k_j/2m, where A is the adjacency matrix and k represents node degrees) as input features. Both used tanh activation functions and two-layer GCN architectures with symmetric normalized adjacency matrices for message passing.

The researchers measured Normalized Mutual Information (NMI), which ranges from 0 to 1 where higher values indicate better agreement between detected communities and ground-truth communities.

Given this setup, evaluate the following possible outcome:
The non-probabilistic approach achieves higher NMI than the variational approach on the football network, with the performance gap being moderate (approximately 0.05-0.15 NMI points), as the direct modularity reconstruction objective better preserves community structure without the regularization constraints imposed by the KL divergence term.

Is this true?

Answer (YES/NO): NO